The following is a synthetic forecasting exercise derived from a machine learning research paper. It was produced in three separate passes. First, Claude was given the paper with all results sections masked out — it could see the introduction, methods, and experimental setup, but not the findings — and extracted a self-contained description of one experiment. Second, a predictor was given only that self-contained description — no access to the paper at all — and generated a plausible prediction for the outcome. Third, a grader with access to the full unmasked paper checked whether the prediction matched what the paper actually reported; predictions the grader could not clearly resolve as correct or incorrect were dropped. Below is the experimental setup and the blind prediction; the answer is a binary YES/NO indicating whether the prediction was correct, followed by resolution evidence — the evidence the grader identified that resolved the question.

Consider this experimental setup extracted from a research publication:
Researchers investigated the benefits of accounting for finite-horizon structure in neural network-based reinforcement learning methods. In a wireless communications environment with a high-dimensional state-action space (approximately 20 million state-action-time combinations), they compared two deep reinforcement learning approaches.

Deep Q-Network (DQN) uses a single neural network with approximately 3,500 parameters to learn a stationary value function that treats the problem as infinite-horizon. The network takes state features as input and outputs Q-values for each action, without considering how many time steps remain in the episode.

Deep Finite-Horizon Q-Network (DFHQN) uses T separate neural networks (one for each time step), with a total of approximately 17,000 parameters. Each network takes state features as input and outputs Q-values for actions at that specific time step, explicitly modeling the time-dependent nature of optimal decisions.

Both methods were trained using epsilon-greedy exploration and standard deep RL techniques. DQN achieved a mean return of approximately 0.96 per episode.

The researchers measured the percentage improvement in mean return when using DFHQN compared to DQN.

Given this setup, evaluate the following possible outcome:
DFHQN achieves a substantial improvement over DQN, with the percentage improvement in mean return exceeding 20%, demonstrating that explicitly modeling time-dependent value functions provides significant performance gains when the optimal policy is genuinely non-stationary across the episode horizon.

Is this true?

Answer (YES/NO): YES